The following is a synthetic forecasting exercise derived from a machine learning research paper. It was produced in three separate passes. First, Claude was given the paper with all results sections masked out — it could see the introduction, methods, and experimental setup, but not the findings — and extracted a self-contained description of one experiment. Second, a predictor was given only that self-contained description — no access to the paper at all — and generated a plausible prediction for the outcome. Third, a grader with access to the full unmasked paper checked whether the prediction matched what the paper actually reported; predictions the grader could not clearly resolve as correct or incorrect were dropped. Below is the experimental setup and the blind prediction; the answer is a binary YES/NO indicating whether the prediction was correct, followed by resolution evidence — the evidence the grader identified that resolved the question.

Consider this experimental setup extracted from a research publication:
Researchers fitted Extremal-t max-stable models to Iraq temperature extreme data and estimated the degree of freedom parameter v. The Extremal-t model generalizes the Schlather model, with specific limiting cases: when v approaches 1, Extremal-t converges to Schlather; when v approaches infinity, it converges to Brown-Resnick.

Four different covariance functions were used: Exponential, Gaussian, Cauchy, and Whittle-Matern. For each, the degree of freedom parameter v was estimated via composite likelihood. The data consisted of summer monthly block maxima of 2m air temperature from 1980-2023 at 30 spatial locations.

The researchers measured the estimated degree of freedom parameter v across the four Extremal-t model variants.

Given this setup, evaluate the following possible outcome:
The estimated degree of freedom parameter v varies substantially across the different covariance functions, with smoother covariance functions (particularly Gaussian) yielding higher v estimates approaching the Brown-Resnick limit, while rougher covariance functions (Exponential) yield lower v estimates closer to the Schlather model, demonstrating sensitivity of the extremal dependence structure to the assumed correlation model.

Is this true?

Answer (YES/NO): NO